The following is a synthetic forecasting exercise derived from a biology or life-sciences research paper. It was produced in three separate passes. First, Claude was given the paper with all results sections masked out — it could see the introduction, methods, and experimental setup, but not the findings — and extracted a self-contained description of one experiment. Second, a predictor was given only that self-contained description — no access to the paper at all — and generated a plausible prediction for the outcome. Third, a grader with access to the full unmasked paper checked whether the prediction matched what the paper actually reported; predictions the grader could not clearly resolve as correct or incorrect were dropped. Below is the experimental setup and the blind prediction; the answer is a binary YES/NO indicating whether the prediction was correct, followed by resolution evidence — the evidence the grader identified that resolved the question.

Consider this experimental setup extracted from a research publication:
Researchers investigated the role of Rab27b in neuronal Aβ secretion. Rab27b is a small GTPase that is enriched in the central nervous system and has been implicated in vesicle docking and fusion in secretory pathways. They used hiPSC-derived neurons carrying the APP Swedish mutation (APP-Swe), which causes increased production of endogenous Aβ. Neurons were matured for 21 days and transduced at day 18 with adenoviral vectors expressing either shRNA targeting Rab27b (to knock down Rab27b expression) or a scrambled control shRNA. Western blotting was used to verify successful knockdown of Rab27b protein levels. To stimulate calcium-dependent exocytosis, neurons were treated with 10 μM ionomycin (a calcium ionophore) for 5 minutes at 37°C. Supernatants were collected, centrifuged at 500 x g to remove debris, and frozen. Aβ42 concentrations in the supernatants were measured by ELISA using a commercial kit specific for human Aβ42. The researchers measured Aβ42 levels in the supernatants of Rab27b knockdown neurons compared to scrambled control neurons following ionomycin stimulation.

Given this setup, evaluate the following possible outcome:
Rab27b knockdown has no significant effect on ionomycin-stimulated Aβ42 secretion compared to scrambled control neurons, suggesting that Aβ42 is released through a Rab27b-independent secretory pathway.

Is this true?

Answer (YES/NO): NO